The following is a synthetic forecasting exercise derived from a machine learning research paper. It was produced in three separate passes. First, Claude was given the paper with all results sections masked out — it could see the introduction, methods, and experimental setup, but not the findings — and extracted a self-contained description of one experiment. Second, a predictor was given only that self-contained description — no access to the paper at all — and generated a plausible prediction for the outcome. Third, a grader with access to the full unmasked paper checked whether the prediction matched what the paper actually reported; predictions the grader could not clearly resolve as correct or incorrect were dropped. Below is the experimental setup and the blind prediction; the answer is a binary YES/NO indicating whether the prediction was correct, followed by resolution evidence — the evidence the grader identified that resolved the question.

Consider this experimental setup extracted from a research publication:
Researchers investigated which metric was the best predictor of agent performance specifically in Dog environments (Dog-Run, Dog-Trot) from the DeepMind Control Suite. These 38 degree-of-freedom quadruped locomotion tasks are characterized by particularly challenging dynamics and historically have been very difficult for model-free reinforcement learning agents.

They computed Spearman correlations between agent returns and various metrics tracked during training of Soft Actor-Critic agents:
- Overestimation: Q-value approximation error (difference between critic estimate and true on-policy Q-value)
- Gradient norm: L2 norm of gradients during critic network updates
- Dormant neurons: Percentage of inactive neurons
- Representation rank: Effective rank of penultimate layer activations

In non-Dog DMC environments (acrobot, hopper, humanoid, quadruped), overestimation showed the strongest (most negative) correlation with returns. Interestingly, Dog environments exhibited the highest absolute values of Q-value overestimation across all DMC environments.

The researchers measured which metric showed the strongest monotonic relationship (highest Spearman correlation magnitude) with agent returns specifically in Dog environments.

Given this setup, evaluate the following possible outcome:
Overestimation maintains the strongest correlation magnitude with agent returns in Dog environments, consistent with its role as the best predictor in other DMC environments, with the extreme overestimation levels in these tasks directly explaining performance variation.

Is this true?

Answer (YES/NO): NO